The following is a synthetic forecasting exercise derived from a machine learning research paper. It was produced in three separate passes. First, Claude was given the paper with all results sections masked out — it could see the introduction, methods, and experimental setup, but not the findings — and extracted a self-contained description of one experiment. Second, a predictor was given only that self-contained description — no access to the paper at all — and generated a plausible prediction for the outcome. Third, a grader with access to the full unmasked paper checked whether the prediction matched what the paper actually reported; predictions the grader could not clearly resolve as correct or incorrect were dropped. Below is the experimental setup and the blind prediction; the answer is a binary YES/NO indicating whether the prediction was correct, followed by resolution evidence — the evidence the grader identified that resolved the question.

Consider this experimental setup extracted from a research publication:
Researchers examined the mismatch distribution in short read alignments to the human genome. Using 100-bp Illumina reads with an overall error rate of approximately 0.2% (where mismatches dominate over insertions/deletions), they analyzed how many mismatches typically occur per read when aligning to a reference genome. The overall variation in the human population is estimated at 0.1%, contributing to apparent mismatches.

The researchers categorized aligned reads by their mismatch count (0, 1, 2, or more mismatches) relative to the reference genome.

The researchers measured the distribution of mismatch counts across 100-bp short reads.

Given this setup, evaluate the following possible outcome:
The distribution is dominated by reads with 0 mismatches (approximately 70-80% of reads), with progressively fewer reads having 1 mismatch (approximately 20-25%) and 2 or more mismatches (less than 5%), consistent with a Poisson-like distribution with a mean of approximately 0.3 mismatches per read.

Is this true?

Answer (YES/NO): YES